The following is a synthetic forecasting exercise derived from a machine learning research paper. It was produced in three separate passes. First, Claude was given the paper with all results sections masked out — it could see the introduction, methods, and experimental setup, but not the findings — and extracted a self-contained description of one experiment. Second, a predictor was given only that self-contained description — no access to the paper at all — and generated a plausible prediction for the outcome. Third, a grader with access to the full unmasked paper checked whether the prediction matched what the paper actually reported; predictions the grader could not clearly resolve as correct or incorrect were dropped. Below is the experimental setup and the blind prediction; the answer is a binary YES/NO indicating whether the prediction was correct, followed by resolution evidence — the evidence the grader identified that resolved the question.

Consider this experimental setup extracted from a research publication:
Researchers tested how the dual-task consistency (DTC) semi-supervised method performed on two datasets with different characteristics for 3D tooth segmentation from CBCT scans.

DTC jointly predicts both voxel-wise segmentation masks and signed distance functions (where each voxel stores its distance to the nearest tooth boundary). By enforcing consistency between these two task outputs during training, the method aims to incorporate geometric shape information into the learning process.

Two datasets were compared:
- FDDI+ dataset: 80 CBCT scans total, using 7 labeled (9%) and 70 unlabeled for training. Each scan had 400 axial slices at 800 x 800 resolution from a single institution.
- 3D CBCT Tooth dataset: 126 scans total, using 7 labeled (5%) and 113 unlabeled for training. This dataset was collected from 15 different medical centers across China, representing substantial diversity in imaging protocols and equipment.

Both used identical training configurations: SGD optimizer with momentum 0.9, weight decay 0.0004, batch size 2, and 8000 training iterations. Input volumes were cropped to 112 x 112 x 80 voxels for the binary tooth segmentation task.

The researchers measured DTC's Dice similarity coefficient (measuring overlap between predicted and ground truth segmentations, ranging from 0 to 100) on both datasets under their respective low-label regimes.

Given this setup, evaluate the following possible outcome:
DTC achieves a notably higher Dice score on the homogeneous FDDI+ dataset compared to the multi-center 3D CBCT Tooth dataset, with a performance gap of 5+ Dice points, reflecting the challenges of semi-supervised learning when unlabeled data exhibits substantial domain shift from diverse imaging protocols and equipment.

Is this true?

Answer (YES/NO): NO